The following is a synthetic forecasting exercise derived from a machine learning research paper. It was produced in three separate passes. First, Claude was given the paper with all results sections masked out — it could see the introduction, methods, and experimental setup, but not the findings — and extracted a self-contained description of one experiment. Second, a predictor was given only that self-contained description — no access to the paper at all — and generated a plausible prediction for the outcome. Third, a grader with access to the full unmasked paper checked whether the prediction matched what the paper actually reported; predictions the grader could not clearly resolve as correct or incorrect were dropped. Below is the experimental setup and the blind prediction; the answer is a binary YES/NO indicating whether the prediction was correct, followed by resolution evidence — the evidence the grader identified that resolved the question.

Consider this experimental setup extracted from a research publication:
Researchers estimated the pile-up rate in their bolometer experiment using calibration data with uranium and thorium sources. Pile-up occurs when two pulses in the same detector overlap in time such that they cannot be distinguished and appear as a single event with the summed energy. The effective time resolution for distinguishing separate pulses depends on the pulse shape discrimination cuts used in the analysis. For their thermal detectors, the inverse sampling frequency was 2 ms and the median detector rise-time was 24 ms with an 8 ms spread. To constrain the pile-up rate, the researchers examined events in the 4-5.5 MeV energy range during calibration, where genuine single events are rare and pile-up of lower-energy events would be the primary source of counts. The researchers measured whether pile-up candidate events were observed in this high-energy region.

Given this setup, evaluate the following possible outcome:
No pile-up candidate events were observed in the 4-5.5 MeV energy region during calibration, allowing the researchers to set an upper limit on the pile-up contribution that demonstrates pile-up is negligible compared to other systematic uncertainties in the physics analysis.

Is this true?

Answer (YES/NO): NO